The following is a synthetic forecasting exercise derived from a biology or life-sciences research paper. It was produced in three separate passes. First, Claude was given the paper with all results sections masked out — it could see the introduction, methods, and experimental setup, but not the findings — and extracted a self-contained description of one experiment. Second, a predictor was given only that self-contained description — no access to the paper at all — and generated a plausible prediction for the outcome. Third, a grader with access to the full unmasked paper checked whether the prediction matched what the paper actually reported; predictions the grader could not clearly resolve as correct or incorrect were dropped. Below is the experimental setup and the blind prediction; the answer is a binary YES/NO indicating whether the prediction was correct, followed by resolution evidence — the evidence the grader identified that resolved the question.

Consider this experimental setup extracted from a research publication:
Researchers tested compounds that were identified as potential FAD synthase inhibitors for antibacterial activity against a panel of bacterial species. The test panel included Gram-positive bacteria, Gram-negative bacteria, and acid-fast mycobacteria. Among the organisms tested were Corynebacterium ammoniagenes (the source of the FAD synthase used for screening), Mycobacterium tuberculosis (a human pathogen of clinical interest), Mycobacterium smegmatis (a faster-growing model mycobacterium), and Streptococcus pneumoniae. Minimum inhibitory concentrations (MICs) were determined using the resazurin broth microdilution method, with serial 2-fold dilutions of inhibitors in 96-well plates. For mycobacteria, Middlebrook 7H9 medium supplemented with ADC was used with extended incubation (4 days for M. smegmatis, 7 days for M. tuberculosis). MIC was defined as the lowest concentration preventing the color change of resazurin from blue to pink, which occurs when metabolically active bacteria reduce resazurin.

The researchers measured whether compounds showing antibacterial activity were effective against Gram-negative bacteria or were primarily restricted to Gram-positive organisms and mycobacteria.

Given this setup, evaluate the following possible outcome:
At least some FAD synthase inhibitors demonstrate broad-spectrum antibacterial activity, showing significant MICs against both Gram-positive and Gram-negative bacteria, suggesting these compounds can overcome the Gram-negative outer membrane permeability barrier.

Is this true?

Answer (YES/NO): NO